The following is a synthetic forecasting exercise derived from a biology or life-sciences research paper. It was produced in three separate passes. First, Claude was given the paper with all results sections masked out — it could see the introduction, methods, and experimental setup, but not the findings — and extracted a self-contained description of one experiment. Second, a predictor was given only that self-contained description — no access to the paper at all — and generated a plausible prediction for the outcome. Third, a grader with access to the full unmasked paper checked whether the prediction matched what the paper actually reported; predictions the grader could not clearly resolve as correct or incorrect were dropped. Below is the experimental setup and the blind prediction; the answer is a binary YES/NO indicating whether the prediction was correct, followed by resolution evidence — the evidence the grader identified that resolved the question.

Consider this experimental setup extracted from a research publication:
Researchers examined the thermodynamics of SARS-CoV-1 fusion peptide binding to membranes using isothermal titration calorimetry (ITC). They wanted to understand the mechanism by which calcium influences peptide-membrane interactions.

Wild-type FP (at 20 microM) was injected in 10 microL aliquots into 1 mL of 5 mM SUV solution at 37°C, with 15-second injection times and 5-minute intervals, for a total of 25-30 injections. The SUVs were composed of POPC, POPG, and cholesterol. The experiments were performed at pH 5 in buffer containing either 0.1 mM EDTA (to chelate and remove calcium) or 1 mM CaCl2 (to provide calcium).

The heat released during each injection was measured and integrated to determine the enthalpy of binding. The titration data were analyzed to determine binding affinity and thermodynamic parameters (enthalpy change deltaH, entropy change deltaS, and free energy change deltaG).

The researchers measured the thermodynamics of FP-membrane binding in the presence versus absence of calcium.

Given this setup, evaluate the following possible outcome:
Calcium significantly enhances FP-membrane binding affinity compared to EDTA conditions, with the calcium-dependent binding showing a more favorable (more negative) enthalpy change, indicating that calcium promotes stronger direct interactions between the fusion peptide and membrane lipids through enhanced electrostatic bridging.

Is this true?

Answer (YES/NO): NO